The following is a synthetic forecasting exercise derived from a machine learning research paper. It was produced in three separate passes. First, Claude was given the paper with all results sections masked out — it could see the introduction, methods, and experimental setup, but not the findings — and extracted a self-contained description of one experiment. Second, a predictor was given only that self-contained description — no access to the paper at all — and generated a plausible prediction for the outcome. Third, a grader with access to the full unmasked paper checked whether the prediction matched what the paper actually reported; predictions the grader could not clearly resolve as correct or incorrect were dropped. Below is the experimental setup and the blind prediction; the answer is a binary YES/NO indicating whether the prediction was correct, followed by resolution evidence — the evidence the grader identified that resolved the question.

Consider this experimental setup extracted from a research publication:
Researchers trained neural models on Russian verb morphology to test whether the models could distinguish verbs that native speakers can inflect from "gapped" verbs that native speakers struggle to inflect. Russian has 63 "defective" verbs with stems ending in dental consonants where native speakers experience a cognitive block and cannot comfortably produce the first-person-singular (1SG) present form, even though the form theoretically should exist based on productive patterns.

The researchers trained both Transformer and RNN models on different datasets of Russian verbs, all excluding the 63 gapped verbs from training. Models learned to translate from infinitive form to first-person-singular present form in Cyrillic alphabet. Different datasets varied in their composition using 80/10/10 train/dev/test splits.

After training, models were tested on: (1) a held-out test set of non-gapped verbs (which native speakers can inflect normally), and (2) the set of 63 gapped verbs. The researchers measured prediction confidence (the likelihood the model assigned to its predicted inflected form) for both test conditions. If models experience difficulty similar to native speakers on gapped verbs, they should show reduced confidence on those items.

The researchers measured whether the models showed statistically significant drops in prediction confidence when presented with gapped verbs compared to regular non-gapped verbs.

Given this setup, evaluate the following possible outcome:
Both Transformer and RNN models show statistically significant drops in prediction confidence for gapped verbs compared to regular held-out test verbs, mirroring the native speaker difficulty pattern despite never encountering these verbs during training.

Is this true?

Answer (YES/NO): NO